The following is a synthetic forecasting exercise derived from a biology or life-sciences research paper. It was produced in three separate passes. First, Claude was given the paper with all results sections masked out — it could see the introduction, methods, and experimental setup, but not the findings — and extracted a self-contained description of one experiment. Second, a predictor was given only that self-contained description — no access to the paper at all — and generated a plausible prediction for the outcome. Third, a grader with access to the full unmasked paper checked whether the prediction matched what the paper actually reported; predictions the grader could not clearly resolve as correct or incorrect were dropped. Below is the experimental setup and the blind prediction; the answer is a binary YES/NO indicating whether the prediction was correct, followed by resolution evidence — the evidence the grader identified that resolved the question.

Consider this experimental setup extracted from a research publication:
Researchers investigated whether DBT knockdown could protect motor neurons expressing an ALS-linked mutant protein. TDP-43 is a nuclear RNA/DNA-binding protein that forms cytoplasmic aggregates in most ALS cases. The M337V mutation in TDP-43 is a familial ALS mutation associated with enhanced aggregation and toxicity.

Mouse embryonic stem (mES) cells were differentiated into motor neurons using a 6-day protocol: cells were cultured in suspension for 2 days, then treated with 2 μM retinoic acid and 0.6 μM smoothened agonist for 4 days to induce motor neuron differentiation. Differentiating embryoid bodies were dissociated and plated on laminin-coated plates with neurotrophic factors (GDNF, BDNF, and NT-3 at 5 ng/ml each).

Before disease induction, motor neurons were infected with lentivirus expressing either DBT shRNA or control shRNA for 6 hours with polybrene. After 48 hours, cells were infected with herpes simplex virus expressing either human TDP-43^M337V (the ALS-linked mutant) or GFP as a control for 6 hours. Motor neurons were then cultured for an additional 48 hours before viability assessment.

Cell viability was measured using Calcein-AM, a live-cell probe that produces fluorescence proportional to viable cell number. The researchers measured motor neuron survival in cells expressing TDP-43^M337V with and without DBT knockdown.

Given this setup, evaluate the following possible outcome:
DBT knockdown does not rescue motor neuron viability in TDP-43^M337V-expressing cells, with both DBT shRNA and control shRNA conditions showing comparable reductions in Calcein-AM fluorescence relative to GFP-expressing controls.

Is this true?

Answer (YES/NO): NO